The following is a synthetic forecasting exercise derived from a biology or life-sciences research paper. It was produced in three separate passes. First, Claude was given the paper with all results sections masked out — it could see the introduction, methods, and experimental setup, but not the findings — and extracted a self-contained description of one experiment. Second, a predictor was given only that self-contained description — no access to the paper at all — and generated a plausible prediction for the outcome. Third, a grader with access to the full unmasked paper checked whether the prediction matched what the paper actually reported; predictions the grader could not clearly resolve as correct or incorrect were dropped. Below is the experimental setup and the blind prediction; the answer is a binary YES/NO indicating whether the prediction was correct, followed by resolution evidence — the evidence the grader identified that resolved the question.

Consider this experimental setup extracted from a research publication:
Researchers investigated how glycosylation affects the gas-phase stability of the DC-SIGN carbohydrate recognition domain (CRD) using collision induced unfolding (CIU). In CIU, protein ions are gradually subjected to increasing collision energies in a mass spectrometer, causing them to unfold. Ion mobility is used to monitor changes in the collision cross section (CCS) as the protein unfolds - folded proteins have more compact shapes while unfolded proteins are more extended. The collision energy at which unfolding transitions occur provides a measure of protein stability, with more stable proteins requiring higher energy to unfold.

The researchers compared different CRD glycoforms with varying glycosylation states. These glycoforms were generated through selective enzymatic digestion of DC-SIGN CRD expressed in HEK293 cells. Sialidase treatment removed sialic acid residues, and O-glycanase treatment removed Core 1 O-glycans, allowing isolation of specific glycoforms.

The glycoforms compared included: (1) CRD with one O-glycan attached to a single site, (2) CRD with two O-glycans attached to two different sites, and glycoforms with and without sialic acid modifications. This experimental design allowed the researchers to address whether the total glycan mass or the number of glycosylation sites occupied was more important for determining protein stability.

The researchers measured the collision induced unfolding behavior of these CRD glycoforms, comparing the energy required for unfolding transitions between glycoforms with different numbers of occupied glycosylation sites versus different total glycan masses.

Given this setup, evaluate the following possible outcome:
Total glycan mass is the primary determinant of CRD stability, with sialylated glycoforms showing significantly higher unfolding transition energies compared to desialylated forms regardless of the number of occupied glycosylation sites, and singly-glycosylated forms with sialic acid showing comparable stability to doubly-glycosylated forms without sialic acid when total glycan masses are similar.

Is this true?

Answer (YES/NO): NO